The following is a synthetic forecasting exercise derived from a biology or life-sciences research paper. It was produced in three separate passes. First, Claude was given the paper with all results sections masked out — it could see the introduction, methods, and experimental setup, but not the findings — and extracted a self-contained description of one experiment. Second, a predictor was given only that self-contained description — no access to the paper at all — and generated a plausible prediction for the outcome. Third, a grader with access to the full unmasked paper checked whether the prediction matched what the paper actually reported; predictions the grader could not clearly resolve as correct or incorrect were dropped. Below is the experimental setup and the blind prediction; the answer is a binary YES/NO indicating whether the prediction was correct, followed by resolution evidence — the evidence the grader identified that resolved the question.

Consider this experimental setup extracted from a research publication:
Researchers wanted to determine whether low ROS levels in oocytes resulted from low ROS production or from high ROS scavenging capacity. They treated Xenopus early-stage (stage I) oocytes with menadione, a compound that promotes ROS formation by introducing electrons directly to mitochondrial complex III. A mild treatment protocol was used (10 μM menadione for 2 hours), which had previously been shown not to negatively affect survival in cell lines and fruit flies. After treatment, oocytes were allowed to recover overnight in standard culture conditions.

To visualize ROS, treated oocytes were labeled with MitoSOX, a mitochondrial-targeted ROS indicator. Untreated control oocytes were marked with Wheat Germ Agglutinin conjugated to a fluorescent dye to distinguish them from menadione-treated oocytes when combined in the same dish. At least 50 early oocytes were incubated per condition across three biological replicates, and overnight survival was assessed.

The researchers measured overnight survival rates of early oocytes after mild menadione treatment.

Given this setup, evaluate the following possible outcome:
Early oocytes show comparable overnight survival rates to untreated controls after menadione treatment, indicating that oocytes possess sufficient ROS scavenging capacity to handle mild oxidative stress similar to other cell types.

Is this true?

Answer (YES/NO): NO